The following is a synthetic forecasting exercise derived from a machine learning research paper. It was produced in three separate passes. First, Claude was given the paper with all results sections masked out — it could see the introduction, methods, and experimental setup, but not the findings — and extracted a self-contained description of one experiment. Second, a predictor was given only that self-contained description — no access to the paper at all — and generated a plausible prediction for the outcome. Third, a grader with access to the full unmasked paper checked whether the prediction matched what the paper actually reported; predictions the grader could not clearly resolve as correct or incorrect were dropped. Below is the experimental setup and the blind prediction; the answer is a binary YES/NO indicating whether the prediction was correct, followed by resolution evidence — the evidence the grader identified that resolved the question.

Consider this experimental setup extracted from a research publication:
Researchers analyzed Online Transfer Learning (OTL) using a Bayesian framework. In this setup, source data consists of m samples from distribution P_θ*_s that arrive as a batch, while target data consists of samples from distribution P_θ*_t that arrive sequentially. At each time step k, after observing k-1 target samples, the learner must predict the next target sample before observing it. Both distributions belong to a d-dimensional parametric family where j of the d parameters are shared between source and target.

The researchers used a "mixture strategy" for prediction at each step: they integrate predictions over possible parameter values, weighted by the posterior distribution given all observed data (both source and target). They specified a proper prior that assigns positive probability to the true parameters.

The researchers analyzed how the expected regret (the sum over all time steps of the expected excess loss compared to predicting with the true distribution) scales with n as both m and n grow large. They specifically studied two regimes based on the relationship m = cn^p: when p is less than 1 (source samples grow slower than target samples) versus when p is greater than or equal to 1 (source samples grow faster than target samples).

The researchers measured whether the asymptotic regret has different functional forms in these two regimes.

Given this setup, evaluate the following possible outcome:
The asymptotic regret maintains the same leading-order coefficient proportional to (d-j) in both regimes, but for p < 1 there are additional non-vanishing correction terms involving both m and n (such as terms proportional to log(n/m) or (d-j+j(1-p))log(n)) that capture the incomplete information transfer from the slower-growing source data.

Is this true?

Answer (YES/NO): YES